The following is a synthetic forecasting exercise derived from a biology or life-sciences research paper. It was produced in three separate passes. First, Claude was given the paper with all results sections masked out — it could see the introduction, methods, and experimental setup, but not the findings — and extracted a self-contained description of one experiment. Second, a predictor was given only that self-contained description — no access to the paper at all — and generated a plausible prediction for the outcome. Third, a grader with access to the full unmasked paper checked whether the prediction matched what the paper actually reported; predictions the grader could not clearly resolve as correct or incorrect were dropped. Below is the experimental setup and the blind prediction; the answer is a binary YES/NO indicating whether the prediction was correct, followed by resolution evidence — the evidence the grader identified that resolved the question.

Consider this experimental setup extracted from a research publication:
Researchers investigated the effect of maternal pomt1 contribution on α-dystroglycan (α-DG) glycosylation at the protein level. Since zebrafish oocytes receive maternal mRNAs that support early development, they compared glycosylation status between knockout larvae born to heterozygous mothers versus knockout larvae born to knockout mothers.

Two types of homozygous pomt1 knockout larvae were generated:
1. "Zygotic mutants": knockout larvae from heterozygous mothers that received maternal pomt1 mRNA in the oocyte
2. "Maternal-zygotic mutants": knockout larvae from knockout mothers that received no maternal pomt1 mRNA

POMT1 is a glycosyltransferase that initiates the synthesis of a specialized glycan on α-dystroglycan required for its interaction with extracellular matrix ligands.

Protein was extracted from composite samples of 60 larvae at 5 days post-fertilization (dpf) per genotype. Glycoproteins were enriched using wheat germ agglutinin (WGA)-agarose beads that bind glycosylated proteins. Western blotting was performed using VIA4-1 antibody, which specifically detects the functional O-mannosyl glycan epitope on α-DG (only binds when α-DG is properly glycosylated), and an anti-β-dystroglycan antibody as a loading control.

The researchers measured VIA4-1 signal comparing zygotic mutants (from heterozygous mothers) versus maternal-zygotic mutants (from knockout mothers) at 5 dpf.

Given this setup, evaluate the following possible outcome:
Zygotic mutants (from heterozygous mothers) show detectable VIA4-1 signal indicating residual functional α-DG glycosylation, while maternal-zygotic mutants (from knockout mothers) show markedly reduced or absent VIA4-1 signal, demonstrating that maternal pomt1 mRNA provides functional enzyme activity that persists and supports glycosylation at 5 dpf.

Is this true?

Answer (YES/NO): YES